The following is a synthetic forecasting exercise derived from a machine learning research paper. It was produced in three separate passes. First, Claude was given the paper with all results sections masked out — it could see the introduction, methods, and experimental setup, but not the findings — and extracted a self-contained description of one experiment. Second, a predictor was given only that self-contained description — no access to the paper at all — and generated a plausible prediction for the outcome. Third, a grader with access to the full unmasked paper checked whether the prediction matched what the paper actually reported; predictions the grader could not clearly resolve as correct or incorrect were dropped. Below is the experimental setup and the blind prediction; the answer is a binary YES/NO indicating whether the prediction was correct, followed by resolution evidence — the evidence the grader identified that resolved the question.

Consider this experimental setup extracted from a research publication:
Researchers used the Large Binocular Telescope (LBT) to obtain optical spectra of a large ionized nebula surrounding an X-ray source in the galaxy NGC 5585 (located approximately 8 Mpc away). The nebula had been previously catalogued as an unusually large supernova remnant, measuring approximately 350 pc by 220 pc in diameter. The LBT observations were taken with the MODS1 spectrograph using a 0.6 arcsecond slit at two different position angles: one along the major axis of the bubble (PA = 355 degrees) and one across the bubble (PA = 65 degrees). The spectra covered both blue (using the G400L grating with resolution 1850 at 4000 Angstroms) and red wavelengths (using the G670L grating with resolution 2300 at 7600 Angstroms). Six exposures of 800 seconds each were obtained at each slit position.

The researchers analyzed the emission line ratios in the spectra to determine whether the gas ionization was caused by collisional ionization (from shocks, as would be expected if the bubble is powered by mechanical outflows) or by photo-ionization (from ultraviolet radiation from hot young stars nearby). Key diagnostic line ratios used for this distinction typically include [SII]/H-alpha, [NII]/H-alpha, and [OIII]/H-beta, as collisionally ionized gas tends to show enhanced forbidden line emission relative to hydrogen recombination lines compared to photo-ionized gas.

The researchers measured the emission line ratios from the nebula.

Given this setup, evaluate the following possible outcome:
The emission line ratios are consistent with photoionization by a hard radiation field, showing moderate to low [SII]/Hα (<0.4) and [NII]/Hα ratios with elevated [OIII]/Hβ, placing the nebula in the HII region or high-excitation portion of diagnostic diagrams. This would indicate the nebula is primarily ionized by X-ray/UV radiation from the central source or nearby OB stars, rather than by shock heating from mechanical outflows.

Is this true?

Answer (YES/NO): NO